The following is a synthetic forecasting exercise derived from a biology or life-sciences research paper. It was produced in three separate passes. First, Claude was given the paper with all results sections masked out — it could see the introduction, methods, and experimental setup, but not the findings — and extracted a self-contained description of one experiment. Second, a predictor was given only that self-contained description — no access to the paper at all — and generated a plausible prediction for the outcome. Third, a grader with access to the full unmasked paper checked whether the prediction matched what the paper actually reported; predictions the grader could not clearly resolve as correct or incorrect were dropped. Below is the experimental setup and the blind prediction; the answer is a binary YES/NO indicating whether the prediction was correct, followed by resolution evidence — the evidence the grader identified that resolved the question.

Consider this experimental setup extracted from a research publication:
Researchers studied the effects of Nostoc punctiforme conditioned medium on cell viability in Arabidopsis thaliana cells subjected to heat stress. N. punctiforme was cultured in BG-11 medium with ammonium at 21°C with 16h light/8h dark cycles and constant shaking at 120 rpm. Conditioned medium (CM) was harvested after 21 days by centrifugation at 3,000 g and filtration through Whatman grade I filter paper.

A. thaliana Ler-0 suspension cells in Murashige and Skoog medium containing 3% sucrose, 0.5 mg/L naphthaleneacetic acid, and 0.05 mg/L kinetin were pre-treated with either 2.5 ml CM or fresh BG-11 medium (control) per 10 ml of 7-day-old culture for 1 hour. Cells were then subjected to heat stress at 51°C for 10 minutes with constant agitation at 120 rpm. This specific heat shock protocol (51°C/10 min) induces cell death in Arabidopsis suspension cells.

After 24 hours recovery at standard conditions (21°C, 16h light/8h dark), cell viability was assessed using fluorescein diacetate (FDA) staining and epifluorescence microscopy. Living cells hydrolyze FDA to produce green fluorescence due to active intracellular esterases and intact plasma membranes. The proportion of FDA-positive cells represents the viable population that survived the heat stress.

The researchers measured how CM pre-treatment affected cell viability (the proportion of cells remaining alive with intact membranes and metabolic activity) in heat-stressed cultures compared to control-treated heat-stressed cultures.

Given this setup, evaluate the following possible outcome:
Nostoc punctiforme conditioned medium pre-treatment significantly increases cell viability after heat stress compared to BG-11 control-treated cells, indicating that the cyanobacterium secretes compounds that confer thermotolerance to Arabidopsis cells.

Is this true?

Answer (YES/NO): YES